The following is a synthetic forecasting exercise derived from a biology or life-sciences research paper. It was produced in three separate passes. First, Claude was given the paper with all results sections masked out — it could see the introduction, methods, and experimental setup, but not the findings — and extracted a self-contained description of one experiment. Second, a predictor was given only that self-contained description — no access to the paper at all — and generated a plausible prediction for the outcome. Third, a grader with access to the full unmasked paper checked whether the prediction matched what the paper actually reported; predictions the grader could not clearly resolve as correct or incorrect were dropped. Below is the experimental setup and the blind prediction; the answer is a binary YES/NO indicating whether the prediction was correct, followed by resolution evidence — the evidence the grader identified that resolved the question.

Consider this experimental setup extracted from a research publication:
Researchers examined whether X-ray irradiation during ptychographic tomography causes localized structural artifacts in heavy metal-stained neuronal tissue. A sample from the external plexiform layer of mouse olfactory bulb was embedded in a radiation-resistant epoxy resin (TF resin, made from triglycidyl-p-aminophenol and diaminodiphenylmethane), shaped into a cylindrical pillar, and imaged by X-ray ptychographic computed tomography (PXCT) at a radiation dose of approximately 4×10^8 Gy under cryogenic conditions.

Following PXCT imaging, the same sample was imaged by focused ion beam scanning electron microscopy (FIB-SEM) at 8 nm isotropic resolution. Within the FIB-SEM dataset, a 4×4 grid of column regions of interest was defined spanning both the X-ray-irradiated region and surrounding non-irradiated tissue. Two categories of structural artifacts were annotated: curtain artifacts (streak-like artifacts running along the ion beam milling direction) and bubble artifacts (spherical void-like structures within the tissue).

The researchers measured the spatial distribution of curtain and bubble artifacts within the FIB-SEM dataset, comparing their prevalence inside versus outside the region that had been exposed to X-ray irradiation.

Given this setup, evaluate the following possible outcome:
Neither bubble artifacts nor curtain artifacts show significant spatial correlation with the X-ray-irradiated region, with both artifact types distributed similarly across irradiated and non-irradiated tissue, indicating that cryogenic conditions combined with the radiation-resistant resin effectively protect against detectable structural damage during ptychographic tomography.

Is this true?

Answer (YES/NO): NO